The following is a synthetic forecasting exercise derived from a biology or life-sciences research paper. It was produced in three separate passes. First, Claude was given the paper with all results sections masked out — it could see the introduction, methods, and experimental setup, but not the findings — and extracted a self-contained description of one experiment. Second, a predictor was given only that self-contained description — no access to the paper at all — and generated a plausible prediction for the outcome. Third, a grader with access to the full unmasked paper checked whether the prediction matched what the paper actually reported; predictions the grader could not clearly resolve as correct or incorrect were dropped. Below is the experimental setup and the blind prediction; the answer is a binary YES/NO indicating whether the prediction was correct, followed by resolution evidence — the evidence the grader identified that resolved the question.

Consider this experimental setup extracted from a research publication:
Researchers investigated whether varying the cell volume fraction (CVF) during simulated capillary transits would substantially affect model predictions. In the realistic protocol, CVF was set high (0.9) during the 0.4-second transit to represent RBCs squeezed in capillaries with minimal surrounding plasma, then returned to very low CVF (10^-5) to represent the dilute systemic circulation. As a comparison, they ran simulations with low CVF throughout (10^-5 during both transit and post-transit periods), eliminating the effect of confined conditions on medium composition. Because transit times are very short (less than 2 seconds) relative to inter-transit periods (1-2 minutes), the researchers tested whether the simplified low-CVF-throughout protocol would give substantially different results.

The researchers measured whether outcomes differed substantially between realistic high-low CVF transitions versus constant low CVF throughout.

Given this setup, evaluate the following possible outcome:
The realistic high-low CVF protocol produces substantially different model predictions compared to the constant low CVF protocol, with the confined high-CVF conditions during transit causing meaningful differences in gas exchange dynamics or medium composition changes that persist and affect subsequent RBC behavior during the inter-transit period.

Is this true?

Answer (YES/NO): NO